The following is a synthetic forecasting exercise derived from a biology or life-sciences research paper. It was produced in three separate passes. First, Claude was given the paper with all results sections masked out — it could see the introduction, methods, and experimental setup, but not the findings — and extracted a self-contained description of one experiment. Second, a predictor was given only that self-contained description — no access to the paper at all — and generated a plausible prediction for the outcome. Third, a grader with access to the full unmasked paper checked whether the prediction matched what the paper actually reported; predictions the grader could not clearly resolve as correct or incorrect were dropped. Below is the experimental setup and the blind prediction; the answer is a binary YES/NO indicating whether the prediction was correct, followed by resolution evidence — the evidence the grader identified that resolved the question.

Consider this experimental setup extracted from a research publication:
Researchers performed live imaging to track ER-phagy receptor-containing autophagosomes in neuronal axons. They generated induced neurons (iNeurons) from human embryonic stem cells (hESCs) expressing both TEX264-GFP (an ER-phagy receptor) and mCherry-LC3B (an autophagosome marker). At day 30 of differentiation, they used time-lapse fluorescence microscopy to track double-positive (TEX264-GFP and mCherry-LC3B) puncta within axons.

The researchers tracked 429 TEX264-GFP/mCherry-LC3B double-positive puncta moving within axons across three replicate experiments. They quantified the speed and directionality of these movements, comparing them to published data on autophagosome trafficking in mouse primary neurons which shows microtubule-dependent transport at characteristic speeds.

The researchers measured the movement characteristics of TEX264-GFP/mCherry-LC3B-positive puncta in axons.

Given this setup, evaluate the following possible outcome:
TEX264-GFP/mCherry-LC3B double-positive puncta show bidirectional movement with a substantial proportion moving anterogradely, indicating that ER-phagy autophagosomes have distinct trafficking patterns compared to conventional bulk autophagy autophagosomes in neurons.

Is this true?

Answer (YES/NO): NO